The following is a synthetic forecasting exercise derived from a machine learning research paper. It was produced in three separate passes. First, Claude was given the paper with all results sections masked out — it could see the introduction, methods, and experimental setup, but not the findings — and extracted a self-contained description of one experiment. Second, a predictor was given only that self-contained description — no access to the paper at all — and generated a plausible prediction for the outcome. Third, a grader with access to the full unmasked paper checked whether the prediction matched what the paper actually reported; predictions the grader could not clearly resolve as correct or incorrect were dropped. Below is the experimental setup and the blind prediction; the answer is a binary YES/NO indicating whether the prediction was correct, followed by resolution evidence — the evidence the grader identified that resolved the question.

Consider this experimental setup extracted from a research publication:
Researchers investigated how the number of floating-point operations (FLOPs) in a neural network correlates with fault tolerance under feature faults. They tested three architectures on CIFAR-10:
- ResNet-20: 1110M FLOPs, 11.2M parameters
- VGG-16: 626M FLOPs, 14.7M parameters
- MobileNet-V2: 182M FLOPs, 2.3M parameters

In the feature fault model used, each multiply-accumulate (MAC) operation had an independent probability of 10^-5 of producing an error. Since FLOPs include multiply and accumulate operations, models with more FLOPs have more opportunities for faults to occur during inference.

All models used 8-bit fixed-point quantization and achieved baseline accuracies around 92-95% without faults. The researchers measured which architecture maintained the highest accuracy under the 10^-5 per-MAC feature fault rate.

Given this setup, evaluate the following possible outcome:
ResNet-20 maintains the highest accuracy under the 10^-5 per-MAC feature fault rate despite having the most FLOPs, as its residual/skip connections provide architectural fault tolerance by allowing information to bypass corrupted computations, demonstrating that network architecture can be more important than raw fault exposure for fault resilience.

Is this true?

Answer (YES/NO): NO